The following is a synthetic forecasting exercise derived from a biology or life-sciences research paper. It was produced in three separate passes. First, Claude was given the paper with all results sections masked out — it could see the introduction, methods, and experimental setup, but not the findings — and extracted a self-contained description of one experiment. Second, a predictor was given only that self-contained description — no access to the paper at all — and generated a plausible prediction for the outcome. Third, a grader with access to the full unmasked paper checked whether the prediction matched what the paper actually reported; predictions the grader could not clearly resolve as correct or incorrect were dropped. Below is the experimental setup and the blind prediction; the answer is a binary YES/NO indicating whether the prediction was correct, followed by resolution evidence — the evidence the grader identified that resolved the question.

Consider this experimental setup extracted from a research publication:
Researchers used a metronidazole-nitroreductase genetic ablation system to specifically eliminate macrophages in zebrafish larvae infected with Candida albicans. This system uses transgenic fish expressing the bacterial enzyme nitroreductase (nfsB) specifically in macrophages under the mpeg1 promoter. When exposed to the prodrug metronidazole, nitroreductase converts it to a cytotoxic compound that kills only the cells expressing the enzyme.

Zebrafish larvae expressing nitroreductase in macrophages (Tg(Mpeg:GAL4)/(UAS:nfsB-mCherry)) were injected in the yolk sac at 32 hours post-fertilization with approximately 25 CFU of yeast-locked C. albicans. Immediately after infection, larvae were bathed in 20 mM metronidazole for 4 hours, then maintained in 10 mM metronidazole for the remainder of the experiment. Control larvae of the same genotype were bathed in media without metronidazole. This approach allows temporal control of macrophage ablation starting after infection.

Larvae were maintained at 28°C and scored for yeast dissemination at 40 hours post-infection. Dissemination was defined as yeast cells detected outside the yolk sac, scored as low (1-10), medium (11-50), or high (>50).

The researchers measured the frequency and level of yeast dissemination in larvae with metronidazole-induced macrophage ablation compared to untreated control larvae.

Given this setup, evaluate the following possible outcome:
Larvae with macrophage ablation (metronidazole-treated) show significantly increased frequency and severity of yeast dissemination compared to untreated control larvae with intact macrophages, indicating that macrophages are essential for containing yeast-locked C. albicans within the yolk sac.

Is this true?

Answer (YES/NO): NO